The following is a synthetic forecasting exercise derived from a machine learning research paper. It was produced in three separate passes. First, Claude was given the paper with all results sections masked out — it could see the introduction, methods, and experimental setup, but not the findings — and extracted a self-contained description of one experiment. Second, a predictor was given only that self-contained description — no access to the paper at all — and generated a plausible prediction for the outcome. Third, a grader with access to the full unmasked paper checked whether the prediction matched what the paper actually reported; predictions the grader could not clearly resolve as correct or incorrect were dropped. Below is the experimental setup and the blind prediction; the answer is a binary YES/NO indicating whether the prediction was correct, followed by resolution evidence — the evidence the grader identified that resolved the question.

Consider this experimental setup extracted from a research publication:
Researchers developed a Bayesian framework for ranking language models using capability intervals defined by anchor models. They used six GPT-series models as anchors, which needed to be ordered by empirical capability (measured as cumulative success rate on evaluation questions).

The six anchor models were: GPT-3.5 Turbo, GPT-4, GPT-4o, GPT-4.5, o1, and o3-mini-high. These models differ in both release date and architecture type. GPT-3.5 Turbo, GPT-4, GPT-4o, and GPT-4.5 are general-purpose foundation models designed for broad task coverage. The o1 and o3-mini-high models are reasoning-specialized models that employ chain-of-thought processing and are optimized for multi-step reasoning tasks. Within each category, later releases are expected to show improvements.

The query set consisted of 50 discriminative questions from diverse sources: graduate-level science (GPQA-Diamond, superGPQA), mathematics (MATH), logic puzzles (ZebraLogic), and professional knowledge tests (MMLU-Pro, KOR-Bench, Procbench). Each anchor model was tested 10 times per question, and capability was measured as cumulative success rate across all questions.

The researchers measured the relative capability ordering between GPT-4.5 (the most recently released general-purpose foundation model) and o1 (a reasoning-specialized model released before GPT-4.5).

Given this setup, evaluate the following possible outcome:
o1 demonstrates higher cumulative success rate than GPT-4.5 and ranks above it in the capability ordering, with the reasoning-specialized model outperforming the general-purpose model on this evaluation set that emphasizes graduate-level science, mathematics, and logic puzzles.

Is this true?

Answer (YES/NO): YES